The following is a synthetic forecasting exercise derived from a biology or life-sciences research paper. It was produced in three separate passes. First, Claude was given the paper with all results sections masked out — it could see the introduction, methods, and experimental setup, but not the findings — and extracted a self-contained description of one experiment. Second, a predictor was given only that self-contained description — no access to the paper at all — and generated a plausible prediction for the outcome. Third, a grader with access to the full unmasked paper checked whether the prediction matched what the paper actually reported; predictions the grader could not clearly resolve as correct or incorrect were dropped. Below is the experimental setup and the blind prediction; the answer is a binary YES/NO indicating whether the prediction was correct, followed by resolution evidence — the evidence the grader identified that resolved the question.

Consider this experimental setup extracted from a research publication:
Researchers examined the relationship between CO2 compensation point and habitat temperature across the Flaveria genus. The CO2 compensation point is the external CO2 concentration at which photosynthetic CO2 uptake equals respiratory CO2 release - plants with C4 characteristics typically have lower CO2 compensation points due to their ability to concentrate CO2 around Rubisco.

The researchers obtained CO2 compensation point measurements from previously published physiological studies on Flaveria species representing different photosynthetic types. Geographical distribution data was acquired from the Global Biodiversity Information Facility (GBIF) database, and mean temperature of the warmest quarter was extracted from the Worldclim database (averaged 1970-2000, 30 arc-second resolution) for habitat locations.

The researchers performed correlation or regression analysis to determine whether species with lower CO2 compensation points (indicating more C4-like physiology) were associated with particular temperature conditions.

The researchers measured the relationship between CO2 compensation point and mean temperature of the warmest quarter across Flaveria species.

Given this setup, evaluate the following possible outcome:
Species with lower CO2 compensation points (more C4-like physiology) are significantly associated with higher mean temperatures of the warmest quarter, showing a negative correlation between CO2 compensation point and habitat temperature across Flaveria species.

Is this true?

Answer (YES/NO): NO